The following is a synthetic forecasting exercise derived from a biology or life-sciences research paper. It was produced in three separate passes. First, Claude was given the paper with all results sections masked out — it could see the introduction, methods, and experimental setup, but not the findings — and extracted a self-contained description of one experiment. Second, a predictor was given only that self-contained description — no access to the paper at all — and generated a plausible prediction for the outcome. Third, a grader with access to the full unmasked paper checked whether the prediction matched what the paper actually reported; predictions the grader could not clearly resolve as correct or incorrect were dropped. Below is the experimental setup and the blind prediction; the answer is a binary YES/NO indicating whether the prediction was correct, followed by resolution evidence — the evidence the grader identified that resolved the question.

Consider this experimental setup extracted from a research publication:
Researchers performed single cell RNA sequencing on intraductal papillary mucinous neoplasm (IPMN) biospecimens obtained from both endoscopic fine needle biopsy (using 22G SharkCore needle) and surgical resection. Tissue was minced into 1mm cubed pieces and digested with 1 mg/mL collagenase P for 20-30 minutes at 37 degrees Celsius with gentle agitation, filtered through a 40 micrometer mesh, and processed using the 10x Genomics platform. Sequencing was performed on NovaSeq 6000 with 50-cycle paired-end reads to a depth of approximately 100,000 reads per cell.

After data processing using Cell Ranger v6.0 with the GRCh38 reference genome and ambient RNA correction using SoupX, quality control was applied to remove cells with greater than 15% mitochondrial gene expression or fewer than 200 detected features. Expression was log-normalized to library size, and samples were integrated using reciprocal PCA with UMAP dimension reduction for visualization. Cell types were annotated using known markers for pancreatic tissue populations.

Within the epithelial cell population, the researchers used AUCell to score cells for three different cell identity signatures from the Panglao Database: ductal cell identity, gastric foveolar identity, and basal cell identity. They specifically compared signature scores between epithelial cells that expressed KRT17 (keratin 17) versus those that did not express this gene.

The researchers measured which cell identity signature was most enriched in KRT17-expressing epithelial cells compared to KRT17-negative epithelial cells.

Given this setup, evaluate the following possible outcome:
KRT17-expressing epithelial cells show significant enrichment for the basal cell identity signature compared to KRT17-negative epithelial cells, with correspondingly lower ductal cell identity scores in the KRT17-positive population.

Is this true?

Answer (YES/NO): NO